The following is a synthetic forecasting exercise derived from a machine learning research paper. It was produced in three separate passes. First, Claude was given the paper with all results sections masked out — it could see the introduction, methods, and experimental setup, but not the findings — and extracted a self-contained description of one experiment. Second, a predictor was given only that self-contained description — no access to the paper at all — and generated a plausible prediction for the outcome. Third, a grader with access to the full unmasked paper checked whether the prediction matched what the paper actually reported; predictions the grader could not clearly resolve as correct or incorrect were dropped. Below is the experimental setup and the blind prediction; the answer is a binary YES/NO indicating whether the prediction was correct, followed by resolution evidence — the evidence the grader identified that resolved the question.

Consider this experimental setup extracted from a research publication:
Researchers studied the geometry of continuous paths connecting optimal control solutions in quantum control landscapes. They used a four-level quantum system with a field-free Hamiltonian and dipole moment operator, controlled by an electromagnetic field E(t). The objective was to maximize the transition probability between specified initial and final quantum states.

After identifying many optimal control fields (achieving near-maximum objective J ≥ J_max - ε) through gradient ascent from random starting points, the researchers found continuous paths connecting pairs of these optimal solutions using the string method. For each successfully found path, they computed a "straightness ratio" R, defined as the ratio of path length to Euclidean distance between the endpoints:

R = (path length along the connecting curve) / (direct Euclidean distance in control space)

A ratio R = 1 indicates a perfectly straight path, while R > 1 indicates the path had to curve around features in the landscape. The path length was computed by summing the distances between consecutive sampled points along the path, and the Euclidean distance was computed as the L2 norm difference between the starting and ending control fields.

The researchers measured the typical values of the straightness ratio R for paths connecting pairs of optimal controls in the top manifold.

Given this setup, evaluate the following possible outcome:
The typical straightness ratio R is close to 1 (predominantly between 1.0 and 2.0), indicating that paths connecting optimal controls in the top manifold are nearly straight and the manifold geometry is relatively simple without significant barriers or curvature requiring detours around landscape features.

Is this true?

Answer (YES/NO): YES